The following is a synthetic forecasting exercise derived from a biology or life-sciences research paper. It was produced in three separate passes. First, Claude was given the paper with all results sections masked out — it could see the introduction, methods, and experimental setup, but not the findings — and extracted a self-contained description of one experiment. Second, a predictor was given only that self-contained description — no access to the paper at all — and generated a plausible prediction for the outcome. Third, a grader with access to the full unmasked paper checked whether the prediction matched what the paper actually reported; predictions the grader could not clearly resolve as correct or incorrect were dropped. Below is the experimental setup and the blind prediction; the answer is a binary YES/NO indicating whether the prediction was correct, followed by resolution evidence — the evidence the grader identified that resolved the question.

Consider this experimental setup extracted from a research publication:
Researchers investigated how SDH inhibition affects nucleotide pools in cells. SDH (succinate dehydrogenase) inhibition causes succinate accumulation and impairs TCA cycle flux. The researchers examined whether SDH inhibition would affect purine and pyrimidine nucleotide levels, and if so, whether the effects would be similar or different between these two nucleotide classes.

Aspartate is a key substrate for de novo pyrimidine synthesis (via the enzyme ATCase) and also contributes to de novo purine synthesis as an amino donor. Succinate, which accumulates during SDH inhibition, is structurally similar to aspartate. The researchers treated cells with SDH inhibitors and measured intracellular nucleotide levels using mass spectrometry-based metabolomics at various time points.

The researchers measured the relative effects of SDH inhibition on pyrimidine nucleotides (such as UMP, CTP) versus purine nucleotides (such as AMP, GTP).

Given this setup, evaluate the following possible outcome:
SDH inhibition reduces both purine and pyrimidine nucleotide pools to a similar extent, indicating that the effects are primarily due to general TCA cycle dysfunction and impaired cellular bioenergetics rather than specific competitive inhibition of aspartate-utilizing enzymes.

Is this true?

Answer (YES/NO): NO